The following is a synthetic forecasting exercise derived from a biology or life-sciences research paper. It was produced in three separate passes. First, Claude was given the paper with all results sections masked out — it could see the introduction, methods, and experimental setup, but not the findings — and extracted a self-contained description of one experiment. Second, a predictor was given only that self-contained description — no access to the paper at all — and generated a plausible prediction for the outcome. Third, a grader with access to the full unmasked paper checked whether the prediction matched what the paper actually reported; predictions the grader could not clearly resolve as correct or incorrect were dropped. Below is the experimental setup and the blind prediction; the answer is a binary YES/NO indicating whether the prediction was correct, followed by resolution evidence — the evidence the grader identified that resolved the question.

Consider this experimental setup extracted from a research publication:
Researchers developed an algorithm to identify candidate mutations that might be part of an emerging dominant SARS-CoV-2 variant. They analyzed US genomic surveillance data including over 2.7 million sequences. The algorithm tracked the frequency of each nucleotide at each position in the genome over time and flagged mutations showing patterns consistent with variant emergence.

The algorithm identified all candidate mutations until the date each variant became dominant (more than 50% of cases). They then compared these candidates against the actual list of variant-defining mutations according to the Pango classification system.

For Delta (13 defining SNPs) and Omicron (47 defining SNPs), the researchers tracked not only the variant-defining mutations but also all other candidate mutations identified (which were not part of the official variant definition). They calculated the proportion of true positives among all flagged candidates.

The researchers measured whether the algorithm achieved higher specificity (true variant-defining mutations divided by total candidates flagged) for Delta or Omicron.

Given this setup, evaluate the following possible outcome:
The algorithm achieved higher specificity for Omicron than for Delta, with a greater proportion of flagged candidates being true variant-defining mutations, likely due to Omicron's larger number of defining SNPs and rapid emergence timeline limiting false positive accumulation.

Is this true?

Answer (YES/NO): YES